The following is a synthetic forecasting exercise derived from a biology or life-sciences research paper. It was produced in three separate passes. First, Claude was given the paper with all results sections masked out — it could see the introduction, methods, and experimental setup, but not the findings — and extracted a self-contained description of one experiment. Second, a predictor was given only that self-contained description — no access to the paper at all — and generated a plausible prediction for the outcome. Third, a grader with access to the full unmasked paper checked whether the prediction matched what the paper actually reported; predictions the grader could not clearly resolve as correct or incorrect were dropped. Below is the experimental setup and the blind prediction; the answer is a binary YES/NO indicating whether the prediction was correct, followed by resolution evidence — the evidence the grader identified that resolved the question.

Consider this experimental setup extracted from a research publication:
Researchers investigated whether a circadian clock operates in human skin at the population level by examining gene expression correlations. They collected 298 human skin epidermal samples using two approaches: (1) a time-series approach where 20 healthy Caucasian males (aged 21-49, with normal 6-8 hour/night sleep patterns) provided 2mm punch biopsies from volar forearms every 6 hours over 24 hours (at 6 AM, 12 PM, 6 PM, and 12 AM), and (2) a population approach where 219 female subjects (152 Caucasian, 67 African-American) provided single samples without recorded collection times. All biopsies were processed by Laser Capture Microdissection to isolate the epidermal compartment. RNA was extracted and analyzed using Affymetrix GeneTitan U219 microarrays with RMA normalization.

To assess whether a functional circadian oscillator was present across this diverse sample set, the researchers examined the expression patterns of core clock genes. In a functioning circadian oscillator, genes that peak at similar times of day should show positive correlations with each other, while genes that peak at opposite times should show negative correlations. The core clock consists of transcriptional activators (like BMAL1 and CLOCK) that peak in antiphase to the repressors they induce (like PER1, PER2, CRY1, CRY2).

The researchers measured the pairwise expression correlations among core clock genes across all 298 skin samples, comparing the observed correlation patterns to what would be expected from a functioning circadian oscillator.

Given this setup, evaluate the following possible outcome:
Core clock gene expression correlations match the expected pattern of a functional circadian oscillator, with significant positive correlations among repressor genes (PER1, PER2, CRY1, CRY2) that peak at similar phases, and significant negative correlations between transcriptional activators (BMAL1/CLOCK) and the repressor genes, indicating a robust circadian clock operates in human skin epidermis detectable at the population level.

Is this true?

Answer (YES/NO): NO